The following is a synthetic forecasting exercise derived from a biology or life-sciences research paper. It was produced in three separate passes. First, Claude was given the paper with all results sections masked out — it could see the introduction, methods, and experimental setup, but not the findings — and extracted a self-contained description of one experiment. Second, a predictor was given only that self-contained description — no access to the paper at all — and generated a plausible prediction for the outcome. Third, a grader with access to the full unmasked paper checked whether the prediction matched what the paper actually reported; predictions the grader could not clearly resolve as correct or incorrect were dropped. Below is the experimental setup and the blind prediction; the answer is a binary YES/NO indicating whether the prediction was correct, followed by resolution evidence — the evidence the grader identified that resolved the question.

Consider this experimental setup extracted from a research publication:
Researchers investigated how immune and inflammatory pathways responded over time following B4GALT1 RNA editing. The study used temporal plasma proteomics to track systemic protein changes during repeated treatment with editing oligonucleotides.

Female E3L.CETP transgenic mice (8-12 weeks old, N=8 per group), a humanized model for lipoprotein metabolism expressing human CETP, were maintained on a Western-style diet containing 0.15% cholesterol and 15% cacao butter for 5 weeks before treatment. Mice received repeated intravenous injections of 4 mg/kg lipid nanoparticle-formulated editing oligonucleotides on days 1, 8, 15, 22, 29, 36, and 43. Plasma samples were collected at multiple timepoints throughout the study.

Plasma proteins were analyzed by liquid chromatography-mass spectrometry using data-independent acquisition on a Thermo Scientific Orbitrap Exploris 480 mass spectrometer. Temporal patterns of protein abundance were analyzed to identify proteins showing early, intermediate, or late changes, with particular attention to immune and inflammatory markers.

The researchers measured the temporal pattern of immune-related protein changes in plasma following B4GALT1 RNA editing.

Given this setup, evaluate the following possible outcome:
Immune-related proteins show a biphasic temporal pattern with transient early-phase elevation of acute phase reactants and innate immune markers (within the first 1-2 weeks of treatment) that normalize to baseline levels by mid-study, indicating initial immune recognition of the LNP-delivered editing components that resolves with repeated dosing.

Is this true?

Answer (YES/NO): NO